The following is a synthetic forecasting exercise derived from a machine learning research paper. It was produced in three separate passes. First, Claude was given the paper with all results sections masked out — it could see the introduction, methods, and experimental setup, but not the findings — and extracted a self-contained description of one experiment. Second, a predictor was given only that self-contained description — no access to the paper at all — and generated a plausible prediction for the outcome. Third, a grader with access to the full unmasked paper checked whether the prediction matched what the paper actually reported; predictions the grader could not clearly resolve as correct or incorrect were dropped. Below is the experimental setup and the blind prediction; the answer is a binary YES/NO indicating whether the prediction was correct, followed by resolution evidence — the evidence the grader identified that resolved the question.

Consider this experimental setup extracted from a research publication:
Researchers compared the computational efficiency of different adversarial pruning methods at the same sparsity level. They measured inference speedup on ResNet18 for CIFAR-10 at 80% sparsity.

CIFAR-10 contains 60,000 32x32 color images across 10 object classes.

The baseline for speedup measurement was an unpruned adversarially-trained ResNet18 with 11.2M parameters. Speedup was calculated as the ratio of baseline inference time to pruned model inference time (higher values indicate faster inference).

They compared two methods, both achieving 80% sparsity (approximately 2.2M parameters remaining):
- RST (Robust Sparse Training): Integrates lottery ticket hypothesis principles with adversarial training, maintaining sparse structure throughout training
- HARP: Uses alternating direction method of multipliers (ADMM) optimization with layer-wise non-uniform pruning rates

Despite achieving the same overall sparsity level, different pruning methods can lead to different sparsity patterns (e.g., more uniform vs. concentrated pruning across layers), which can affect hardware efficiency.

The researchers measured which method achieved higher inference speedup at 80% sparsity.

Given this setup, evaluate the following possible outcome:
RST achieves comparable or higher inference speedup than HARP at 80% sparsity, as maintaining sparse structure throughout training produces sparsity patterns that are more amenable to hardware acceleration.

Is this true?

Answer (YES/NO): YES